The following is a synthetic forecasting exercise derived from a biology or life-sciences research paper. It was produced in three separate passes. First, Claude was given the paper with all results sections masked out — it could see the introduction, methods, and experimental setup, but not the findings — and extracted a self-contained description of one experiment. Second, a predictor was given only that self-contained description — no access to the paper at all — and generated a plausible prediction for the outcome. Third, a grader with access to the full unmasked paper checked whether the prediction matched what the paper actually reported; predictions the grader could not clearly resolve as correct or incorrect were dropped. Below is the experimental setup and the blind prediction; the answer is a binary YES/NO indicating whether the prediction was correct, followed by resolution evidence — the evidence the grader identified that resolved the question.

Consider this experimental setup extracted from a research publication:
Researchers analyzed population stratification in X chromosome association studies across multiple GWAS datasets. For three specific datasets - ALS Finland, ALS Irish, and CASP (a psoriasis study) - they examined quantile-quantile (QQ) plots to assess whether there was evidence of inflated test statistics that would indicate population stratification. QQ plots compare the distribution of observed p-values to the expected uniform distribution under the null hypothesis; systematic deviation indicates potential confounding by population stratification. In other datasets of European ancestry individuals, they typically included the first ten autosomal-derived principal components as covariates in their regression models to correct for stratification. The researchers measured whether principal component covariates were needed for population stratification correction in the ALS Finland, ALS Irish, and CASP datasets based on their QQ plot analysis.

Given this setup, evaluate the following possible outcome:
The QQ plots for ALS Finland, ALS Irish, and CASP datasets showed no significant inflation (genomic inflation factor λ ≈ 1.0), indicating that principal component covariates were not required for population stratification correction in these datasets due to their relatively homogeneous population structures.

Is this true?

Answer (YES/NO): YES